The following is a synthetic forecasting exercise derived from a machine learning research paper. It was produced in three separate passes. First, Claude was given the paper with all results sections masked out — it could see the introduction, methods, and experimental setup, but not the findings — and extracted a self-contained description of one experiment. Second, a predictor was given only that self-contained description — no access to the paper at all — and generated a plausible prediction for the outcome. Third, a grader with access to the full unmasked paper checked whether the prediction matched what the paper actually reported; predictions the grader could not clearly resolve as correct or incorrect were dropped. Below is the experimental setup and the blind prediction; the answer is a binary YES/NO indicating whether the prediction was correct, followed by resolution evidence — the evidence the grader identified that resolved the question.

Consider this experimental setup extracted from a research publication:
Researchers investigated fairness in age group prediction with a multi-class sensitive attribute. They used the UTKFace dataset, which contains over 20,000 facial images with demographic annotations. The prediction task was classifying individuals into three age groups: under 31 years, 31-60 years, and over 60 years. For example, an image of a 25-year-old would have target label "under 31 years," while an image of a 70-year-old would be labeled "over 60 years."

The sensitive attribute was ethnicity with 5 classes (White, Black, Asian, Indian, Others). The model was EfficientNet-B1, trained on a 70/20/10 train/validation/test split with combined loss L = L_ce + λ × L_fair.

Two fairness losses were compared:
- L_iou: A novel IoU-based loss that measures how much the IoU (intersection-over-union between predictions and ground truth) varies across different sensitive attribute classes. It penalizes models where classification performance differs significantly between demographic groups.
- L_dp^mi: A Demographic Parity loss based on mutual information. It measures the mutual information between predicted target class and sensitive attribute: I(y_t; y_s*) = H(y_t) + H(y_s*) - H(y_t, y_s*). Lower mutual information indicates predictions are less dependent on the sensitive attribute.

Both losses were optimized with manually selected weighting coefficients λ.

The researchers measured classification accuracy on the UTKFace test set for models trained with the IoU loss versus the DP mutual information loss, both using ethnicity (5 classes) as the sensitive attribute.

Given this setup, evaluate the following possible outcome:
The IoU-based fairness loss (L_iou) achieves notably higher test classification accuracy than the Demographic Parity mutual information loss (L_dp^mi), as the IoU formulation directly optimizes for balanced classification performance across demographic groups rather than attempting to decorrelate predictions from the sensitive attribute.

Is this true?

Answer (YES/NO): NO